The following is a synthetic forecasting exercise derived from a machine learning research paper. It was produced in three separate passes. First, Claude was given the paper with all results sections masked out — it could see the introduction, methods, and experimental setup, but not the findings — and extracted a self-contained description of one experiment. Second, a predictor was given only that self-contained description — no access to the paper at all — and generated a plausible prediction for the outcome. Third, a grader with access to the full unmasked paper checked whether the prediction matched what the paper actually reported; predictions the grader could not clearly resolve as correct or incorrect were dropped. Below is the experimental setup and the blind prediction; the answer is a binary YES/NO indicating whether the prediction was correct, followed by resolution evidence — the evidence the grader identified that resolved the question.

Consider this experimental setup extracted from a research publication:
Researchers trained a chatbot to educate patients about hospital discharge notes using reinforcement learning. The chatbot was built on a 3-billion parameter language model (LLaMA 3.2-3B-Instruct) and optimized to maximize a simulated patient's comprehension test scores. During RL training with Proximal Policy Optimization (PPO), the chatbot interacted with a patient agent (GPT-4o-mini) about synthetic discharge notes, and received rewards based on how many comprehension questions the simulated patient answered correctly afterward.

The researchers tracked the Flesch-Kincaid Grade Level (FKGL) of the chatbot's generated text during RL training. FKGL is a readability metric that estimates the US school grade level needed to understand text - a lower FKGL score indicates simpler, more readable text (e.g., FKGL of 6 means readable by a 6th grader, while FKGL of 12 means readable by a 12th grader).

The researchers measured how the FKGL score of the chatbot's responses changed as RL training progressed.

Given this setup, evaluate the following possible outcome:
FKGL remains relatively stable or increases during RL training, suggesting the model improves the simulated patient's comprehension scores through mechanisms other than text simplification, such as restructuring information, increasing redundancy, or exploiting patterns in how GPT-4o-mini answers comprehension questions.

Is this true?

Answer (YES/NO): NO